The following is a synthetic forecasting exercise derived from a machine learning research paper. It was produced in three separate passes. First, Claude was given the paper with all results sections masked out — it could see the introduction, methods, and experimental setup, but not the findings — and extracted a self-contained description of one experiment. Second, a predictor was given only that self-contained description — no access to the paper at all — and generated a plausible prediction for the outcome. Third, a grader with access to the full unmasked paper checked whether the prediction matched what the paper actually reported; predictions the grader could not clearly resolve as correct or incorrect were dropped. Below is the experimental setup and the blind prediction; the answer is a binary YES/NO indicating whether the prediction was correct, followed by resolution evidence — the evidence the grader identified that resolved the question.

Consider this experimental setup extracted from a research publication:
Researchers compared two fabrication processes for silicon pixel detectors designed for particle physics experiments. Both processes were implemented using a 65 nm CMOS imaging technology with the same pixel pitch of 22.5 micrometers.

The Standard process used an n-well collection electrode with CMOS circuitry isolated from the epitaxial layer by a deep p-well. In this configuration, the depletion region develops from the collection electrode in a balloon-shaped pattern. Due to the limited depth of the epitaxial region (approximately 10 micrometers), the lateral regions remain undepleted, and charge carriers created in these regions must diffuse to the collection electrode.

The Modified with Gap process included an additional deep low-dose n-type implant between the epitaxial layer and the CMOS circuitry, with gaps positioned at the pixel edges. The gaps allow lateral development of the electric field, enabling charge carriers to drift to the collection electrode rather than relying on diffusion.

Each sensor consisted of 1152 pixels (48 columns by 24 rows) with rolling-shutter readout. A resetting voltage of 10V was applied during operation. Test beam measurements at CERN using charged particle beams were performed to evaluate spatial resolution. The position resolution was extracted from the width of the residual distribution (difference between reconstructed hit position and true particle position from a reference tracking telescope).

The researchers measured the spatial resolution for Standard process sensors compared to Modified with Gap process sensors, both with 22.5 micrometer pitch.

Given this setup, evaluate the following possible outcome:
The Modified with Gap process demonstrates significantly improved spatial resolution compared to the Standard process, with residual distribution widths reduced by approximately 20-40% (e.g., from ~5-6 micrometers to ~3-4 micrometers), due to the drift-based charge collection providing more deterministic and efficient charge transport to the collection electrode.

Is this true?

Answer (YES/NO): NO